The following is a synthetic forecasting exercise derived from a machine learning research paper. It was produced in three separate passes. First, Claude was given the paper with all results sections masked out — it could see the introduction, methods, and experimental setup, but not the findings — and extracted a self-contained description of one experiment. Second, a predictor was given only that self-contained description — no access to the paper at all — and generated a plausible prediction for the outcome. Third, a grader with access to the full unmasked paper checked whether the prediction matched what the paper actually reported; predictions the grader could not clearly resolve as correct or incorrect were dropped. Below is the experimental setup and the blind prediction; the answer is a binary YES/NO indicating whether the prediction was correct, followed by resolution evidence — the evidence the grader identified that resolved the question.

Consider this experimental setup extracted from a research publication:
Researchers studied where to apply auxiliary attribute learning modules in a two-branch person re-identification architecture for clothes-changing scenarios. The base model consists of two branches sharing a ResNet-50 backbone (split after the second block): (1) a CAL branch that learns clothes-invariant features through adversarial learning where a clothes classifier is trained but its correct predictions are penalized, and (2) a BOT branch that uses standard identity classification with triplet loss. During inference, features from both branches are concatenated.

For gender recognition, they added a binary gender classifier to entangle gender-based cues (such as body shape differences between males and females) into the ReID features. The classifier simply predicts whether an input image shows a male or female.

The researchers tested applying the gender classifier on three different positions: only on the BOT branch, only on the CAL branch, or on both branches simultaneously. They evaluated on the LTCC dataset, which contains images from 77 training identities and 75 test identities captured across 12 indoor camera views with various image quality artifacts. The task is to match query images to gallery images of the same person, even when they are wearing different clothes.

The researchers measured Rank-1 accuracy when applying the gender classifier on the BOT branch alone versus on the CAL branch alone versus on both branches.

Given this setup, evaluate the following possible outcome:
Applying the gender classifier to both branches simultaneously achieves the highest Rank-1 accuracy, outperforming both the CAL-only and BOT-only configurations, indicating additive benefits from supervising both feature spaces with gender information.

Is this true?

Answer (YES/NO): NO